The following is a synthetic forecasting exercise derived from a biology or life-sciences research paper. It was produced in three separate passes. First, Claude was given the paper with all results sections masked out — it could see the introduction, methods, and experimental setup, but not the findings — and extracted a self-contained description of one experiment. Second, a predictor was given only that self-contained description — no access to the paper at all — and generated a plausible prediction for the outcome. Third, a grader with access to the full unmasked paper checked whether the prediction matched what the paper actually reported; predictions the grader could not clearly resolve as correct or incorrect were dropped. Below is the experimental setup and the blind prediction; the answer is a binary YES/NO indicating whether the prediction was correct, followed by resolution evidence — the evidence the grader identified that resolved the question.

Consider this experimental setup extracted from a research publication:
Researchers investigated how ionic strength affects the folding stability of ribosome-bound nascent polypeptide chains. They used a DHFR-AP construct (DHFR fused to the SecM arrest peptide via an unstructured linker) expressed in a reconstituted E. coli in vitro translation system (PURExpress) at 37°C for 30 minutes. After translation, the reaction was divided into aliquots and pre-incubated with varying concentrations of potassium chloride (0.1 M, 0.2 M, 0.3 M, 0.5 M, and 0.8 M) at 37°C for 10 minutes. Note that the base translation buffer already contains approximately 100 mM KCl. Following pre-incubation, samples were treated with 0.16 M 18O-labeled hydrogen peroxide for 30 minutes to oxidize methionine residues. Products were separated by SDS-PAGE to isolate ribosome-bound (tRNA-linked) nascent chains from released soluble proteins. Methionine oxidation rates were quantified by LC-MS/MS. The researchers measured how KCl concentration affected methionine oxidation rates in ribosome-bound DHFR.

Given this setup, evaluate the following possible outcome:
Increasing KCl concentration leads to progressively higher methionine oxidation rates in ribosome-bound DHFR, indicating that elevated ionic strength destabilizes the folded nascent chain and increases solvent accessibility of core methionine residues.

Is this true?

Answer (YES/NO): NO